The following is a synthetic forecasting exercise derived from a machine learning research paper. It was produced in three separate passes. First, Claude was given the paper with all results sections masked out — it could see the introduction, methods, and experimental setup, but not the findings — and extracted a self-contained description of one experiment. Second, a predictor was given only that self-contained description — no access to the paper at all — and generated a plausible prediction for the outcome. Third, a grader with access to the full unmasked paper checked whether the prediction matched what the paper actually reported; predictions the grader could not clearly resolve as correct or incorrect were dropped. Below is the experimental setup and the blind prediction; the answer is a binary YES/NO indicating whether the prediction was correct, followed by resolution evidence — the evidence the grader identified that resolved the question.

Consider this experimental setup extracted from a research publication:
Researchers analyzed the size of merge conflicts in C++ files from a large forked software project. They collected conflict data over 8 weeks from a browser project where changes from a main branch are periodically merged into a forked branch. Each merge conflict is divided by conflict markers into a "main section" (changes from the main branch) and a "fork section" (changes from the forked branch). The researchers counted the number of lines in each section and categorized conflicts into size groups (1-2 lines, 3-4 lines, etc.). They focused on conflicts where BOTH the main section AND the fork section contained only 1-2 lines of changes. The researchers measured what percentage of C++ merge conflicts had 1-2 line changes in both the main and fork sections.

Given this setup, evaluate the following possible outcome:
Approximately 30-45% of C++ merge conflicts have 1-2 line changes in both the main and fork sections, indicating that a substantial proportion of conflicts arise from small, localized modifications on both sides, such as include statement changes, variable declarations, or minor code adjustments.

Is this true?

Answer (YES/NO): NO